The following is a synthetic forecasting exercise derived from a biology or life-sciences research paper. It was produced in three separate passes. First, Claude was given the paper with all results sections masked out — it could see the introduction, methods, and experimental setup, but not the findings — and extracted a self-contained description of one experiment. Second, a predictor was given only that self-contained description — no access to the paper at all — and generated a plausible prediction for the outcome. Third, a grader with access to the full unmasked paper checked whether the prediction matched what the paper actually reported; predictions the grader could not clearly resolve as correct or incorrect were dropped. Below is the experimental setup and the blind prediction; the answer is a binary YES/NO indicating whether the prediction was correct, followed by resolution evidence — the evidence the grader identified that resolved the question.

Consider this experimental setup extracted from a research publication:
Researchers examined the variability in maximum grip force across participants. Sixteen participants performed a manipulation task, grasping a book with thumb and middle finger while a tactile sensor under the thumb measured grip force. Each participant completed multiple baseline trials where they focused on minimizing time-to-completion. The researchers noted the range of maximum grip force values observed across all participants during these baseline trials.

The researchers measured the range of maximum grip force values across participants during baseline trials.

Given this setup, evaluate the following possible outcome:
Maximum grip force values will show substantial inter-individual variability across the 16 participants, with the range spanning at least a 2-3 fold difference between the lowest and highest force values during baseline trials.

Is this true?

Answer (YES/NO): YES